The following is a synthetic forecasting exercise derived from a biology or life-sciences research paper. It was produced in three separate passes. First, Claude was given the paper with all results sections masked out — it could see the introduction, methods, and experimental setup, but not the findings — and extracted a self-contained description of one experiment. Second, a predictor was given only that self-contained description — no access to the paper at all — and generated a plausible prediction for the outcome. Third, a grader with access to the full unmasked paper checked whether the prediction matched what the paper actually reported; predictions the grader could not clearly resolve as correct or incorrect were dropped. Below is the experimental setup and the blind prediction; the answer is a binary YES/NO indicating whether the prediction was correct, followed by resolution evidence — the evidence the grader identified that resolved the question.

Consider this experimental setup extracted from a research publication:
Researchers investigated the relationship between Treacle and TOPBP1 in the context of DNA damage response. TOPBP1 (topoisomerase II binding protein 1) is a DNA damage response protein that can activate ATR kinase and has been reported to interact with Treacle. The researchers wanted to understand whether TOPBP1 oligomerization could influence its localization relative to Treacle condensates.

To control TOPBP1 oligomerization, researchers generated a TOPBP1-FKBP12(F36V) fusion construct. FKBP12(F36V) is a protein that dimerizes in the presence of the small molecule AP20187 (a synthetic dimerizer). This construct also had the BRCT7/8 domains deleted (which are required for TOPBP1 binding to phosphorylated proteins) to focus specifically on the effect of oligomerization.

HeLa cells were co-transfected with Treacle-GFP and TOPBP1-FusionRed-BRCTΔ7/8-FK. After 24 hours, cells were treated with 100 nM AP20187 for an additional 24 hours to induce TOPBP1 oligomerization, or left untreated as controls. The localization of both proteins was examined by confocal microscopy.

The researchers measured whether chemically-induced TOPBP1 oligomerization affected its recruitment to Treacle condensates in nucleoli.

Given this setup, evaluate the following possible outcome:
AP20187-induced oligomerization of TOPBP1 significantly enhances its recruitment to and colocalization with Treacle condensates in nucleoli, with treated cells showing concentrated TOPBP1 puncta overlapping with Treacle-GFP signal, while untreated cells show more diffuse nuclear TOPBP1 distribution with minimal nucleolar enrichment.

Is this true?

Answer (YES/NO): NO